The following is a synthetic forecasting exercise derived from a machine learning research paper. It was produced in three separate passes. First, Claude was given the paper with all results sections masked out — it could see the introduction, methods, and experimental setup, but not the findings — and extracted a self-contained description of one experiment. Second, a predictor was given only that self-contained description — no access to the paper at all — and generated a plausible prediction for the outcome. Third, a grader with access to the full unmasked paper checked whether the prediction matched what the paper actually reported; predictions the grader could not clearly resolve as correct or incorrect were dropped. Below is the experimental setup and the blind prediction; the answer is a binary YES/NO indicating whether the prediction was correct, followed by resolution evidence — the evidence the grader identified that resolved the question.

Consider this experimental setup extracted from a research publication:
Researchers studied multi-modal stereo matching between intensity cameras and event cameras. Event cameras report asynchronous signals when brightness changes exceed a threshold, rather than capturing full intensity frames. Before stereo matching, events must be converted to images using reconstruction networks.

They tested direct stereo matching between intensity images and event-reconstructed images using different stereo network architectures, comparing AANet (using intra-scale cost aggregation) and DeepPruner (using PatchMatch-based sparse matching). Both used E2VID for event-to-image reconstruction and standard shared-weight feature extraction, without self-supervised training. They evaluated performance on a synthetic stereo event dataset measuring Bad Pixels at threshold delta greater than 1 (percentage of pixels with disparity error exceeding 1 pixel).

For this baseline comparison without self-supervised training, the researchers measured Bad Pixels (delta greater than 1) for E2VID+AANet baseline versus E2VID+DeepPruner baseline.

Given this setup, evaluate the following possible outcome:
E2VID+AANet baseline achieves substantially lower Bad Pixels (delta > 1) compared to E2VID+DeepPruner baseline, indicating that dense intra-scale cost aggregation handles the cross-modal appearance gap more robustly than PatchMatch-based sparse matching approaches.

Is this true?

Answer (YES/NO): NO